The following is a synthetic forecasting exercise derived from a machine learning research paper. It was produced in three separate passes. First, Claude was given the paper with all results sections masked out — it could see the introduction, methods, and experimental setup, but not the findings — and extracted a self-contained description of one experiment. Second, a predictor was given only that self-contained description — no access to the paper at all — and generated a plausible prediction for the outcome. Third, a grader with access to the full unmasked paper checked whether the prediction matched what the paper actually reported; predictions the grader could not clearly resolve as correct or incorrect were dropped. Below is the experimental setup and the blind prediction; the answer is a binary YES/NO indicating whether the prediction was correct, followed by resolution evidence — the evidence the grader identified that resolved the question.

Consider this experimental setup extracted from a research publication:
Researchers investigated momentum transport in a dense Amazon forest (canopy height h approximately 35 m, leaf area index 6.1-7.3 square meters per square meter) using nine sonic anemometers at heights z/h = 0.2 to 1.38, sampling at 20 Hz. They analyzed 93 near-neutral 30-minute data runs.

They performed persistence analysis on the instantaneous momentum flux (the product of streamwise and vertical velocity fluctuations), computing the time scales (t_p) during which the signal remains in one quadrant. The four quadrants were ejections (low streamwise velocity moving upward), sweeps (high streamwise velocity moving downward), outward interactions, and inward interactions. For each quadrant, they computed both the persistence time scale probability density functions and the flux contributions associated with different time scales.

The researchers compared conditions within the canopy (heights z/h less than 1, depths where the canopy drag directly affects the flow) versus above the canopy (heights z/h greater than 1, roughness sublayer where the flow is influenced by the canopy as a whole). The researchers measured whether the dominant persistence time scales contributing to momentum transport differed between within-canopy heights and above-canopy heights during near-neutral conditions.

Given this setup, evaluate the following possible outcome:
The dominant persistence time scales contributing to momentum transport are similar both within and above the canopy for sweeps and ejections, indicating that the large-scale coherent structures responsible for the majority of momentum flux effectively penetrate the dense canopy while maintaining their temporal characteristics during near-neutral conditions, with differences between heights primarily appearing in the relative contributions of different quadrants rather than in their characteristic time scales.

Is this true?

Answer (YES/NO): YES